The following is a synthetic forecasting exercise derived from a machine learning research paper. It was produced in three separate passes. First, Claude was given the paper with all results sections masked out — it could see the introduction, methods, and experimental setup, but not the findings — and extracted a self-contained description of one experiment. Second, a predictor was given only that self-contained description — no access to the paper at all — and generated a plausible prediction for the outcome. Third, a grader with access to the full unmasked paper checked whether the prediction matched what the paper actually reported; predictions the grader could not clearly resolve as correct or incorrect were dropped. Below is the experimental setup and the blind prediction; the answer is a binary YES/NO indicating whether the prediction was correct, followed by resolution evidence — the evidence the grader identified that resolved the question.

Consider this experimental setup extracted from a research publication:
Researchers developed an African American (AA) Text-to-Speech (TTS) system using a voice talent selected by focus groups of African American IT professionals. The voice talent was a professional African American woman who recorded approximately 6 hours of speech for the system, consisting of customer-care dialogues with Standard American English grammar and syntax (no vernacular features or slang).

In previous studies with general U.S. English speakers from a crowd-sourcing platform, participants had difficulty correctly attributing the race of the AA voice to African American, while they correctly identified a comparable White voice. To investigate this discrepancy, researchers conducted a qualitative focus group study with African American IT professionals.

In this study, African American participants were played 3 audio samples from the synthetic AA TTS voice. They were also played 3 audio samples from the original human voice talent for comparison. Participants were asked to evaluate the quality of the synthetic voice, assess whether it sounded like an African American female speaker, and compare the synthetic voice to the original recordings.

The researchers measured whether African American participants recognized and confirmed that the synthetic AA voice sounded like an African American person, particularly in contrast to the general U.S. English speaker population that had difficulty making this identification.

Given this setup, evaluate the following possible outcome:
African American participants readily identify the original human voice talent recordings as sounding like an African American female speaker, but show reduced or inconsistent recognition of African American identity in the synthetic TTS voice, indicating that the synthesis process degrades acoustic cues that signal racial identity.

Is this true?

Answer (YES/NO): NO